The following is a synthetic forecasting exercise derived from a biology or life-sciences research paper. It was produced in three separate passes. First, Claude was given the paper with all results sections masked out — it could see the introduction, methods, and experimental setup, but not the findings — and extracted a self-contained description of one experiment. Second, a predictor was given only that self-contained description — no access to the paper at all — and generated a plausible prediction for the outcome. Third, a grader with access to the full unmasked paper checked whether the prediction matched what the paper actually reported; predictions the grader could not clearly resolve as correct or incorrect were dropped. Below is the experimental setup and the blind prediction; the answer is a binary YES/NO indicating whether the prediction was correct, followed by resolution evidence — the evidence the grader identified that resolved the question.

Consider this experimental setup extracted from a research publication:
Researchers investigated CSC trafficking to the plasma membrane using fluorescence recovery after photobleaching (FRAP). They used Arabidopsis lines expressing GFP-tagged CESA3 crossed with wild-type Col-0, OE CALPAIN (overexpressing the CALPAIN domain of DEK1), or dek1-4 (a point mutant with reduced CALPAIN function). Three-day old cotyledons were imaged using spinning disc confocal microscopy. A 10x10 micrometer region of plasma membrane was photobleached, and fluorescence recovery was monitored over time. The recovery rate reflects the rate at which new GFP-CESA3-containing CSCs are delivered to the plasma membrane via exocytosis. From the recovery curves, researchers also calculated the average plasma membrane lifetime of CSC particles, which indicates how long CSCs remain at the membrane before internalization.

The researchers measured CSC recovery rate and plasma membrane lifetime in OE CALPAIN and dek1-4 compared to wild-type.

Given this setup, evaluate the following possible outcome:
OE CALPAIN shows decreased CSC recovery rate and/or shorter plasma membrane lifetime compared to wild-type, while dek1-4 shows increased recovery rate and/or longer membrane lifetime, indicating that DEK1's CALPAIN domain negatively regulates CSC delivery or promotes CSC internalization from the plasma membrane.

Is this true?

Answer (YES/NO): NO